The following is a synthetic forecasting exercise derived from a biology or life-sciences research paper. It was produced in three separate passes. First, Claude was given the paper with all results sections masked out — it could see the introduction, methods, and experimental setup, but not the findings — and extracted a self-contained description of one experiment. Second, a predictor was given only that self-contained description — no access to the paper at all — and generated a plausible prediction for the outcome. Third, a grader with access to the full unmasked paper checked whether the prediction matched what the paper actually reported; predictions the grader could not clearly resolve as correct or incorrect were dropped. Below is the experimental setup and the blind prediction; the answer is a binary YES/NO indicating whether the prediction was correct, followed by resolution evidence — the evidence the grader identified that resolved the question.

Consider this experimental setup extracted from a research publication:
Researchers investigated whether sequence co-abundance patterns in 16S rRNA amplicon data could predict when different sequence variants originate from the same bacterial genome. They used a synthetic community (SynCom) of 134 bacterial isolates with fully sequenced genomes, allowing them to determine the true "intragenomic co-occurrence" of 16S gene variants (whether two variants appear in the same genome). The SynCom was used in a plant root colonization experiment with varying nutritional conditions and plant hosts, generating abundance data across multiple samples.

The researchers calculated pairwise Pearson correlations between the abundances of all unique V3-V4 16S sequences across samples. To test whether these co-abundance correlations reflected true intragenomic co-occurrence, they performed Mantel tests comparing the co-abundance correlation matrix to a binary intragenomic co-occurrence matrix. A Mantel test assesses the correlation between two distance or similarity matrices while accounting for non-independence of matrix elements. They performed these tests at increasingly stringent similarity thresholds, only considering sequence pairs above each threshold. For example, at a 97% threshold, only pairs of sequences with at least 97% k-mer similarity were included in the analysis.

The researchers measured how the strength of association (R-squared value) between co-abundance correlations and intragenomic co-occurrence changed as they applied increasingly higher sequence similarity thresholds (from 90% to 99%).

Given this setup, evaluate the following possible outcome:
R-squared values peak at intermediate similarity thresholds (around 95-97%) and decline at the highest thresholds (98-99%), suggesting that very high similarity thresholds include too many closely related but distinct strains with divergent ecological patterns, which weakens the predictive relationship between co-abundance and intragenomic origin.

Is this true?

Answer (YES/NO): NO